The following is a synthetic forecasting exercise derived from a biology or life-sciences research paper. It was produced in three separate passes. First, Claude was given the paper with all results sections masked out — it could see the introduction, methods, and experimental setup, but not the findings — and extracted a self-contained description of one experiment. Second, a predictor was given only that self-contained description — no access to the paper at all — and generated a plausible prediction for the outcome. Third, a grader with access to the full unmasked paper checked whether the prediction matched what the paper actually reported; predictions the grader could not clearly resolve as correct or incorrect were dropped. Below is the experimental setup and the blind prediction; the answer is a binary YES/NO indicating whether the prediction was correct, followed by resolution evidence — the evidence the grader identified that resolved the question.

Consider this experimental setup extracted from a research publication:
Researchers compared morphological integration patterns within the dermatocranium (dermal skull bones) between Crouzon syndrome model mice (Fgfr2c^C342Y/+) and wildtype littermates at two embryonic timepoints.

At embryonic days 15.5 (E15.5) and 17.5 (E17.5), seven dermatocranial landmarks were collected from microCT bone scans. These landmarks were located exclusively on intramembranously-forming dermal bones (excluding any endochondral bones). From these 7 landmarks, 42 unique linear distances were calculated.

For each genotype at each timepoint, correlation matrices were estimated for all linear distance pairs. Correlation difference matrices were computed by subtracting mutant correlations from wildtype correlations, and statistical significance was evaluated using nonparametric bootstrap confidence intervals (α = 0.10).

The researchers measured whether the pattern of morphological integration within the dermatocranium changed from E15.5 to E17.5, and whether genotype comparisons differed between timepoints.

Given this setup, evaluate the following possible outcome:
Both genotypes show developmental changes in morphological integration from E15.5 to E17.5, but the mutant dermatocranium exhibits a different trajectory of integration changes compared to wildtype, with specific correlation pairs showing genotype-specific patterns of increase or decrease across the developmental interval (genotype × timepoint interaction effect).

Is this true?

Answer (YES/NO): NO